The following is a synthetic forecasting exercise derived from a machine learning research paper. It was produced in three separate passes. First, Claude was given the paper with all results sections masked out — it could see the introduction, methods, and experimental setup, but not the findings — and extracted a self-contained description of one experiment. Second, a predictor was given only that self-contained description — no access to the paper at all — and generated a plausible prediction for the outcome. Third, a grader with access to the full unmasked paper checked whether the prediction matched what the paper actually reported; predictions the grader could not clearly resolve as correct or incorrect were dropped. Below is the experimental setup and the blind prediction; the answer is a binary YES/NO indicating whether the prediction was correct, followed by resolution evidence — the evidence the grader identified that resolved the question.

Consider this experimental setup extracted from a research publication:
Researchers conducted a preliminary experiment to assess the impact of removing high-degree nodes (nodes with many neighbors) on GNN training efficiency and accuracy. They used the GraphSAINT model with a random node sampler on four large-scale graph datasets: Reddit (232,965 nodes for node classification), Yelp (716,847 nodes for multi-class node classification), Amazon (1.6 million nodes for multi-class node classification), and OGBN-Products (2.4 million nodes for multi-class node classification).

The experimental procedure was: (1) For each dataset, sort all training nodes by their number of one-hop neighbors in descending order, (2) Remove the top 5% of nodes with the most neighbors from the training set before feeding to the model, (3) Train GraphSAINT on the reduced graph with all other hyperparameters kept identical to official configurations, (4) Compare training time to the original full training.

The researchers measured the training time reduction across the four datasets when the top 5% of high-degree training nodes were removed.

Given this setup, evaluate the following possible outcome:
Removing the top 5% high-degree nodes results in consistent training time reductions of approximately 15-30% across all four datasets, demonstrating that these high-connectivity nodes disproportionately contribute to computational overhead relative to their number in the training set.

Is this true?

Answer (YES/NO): NO